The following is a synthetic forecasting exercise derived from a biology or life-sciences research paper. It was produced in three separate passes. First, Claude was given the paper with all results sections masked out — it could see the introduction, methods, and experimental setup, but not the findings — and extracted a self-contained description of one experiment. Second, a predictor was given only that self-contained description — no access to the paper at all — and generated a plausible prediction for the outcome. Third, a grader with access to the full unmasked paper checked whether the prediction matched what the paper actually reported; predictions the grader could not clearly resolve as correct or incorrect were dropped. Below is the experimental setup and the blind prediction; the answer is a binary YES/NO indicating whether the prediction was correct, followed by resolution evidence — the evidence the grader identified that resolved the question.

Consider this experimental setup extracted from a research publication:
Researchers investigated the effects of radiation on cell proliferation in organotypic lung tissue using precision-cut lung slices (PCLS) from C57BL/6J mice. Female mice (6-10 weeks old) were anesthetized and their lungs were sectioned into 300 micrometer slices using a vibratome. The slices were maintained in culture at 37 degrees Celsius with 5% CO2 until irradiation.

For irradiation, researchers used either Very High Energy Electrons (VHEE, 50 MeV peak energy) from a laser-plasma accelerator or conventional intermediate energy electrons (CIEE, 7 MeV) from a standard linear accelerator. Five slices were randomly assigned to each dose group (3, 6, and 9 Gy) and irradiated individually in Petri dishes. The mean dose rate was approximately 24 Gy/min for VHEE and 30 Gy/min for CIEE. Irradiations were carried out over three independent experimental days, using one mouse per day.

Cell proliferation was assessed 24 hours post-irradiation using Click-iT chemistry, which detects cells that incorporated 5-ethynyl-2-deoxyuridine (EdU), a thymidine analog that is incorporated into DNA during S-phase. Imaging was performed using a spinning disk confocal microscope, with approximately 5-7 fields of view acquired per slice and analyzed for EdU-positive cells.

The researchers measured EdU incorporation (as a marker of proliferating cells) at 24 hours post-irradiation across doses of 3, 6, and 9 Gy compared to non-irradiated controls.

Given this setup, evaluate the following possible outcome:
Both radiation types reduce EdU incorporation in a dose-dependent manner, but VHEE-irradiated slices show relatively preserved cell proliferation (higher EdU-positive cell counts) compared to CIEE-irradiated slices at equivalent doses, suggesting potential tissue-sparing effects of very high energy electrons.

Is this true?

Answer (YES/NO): NO